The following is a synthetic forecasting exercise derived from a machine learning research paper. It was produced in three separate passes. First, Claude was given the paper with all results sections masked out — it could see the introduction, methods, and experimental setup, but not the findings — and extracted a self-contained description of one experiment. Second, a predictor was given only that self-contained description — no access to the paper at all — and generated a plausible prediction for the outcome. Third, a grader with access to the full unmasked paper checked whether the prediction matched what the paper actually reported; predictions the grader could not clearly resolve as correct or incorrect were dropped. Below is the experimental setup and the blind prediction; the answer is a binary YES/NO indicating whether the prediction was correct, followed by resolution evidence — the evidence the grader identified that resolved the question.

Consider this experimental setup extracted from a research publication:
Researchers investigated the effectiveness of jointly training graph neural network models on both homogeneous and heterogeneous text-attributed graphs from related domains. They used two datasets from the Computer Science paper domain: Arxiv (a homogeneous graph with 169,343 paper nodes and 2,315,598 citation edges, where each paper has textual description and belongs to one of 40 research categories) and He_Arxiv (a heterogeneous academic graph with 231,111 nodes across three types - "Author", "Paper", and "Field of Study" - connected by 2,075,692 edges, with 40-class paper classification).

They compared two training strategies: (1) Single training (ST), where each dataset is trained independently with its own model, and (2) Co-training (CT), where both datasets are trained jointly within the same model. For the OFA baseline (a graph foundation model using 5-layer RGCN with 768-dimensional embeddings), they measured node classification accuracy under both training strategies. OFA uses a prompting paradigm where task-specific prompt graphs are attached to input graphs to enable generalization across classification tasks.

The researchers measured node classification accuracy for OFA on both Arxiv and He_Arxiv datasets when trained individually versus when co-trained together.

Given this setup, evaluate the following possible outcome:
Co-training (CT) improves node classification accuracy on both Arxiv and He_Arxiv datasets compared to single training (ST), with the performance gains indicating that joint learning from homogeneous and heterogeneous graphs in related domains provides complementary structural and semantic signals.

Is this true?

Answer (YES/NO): NO